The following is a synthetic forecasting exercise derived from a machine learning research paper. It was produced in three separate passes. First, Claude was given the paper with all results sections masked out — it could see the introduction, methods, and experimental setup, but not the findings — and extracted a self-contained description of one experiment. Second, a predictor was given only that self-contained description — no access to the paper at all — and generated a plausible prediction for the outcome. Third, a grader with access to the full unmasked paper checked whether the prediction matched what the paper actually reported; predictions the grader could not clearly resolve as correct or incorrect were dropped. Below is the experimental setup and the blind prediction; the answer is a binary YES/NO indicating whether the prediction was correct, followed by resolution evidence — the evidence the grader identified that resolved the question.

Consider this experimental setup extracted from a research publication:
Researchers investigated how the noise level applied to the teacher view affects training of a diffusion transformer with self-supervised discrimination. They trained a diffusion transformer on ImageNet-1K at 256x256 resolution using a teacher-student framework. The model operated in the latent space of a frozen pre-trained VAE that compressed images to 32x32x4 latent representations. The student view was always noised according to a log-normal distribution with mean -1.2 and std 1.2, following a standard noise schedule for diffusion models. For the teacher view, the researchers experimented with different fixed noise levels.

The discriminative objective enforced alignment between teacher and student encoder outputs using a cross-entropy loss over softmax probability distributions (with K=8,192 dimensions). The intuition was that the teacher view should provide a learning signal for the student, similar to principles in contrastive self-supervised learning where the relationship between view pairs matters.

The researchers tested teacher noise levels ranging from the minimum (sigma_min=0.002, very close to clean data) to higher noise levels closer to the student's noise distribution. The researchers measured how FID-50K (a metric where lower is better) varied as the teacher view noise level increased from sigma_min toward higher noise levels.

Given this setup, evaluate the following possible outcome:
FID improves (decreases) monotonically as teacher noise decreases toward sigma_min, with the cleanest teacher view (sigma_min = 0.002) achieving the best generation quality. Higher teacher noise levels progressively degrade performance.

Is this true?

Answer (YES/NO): YES